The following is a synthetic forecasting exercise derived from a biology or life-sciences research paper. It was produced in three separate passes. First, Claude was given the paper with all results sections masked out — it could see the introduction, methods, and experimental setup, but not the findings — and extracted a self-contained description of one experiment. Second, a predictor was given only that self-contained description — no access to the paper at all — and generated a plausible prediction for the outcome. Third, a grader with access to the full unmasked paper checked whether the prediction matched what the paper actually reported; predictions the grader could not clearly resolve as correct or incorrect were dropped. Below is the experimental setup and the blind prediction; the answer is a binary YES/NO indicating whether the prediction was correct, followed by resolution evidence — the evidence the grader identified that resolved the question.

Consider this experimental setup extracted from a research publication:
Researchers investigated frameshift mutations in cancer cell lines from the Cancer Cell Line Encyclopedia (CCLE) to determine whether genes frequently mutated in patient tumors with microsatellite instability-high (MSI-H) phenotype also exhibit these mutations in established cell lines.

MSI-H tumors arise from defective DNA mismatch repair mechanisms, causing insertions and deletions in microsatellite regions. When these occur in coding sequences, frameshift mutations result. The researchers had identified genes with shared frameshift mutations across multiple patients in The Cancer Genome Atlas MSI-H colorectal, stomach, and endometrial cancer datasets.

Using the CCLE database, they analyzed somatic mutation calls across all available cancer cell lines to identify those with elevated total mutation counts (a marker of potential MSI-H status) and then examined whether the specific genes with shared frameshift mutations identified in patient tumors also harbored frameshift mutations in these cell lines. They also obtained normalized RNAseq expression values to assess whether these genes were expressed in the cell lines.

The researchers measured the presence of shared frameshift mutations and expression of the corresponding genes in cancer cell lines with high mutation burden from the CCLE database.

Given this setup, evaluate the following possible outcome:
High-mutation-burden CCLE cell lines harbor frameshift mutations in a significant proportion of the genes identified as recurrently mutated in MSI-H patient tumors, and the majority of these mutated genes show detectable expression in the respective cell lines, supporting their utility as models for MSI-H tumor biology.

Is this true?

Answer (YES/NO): YES